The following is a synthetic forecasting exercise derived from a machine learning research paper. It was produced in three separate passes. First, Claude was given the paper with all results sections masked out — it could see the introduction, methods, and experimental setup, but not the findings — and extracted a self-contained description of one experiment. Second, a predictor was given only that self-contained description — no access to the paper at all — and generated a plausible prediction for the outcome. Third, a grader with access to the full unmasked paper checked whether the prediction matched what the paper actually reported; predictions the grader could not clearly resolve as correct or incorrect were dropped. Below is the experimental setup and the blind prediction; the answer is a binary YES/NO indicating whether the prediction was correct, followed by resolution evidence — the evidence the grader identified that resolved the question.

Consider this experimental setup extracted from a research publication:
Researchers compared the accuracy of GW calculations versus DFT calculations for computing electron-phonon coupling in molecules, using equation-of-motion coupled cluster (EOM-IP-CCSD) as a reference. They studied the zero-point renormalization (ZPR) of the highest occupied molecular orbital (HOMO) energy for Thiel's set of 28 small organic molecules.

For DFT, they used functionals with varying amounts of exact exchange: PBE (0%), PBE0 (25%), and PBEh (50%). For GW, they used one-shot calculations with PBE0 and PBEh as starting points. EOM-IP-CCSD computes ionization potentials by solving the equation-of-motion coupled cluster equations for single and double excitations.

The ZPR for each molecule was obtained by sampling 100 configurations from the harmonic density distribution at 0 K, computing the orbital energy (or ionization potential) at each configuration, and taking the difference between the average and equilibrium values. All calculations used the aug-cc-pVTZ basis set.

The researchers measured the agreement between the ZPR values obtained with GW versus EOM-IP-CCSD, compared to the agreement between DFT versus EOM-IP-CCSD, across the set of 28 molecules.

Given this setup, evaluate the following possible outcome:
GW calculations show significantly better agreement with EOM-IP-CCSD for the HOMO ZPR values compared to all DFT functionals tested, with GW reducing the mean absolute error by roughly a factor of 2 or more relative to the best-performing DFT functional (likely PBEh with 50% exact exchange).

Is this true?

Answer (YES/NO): YES